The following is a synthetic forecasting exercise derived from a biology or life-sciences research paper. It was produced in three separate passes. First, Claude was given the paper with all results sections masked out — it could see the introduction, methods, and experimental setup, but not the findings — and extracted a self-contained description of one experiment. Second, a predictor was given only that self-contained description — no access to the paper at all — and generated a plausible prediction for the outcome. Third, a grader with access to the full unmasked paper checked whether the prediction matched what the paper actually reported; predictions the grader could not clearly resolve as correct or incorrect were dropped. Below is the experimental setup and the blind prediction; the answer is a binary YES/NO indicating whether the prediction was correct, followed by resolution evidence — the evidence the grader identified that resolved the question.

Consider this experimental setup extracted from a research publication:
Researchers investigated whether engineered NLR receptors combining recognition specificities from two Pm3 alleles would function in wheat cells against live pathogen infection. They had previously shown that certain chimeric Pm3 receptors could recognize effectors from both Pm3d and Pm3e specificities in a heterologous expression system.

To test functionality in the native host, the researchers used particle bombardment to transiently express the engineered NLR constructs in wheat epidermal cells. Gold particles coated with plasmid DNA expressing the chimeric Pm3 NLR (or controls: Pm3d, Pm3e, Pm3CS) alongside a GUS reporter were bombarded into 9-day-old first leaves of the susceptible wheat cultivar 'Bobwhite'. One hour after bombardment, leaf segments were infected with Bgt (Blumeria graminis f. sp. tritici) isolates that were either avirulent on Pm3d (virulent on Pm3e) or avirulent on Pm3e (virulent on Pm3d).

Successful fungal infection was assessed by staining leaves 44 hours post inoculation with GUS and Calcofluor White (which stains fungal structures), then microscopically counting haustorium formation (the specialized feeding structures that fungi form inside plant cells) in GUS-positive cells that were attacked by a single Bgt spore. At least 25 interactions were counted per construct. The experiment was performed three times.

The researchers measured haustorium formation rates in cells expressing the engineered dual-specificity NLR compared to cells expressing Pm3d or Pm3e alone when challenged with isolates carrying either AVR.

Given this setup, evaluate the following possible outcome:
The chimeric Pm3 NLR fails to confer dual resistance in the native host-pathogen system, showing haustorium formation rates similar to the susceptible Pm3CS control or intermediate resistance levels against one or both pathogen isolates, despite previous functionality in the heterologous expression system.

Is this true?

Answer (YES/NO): NO